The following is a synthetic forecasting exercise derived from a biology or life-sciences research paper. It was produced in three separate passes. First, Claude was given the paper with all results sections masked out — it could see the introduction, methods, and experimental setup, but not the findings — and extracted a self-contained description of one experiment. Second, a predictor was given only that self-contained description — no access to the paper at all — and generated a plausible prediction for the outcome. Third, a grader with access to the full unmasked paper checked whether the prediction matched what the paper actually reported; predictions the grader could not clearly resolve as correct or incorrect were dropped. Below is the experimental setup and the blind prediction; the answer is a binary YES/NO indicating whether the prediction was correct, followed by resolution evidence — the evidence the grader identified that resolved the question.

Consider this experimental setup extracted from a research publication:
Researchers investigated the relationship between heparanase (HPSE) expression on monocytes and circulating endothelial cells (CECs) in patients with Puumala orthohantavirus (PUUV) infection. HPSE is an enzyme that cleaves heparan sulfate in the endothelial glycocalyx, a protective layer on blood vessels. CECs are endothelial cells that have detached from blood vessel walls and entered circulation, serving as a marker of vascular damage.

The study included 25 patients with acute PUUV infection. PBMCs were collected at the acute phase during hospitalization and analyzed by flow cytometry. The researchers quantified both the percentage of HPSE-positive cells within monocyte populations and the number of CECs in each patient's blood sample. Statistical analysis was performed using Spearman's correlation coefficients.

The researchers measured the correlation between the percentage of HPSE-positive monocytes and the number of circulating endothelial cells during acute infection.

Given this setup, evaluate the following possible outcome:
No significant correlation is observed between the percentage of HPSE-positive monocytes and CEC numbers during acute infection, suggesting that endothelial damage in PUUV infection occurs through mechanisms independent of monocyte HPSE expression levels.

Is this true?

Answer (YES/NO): NO